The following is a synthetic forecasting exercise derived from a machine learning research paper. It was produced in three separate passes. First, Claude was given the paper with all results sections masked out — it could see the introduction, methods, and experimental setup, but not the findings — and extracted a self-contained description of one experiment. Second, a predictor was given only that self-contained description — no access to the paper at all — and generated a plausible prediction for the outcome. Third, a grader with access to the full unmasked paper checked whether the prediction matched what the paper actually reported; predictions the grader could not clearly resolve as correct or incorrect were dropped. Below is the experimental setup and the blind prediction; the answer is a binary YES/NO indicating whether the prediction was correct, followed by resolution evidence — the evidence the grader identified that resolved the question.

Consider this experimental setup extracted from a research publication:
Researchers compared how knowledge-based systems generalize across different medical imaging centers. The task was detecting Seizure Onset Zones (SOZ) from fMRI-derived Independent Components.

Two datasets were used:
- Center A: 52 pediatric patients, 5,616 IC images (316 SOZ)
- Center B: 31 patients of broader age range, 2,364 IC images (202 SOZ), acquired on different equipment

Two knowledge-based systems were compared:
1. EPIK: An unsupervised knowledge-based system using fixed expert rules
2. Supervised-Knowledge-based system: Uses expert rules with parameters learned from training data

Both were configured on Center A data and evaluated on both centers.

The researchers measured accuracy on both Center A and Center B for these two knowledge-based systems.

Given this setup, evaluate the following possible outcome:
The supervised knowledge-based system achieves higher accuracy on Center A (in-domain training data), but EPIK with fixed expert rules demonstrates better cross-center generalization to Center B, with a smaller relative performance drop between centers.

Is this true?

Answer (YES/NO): NO